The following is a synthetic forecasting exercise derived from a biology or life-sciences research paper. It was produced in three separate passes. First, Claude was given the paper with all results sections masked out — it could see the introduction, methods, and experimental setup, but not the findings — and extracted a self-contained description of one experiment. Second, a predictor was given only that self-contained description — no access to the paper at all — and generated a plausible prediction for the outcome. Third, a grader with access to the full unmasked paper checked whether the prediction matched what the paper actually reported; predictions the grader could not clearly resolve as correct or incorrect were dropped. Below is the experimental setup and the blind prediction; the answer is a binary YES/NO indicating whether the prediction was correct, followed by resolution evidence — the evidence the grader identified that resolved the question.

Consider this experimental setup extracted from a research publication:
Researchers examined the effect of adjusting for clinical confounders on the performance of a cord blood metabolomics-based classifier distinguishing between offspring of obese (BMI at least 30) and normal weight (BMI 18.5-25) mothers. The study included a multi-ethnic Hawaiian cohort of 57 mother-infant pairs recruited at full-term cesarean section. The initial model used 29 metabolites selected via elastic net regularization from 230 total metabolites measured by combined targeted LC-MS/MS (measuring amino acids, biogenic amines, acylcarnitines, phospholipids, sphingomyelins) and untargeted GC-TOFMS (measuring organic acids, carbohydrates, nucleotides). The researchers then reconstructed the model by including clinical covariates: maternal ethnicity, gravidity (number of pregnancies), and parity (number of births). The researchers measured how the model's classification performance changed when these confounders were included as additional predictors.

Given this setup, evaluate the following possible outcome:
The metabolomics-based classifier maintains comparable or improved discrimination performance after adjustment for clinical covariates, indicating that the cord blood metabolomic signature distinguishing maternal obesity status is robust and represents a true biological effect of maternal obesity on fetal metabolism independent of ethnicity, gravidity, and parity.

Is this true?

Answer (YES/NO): YES